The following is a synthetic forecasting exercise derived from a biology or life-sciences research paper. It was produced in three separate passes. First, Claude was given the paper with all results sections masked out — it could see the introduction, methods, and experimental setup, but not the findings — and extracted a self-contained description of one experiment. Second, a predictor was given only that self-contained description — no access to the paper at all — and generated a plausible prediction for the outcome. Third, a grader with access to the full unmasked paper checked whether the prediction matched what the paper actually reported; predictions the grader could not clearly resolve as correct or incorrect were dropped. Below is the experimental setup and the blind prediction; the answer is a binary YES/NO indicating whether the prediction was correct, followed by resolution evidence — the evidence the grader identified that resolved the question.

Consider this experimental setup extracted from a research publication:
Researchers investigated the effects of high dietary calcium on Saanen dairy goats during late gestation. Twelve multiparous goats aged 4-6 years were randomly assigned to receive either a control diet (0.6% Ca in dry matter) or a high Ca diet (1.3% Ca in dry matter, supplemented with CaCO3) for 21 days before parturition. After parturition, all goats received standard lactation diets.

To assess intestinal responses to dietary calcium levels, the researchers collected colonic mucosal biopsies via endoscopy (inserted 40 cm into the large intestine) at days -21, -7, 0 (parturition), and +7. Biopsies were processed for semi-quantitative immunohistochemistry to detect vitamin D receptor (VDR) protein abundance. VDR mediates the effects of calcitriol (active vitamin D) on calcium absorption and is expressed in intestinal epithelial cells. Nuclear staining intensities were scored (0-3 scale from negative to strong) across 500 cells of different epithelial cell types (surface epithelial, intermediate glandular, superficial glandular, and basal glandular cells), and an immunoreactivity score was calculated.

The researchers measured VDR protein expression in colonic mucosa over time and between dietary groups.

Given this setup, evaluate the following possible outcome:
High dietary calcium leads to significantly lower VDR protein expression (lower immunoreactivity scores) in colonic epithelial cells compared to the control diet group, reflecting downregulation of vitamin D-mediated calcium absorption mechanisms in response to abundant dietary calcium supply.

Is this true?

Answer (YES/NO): NO